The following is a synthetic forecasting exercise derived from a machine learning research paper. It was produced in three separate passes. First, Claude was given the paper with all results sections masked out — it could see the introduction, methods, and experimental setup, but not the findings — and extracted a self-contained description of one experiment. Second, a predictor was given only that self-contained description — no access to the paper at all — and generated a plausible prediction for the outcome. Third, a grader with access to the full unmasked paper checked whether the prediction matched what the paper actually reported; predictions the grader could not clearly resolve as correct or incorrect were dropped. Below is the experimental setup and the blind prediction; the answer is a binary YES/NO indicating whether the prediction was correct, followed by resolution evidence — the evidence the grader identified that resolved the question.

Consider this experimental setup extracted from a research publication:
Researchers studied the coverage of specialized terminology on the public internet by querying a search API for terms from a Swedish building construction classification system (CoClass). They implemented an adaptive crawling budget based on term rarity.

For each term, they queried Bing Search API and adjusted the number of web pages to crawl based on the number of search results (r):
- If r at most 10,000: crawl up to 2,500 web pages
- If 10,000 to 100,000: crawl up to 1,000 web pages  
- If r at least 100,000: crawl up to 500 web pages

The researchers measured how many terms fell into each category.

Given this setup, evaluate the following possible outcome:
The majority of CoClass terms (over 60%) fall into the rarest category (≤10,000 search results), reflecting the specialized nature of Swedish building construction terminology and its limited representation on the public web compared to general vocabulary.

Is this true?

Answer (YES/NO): YES